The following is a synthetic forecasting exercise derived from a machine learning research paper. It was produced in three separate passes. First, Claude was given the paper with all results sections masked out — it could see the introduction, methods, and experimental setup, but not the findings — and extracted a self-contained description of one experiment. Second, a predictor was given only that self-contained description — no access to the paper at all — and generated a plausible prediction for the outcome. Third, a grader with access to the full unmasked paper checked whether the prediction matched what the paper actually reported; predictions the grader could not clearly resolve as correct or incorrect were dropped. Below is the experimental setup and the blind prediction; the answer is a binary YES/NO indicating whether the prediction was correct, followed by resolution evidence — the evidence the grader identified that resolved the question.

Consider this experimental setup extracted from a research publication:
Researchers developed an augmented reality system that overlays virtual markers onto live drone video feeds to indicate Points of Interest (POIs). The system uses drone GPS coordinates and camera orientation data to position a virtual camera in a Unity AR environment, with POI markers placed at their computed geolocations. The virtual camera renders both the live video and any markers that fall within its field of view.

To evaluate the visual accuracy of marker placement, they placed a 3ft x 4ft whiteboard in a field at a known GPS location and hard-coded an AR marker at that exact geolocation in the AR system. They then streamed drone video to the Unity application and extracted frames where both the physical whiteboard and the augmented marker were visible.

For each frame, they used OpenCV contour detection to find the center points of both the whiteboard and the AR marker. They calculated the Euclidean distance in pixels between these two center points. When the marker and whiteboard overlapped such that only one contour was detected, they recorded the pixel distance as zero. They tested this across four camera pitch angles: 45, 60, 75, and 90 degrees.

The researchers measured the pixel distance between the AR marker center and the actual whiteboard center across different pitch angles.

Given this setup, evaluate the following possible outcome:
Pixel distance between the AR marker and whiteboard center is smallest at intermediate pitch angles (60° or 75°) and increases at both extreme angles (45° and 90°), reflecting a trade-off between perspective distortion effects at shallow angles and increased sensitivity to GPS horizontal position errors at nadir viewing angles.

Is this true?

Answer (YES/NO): NO